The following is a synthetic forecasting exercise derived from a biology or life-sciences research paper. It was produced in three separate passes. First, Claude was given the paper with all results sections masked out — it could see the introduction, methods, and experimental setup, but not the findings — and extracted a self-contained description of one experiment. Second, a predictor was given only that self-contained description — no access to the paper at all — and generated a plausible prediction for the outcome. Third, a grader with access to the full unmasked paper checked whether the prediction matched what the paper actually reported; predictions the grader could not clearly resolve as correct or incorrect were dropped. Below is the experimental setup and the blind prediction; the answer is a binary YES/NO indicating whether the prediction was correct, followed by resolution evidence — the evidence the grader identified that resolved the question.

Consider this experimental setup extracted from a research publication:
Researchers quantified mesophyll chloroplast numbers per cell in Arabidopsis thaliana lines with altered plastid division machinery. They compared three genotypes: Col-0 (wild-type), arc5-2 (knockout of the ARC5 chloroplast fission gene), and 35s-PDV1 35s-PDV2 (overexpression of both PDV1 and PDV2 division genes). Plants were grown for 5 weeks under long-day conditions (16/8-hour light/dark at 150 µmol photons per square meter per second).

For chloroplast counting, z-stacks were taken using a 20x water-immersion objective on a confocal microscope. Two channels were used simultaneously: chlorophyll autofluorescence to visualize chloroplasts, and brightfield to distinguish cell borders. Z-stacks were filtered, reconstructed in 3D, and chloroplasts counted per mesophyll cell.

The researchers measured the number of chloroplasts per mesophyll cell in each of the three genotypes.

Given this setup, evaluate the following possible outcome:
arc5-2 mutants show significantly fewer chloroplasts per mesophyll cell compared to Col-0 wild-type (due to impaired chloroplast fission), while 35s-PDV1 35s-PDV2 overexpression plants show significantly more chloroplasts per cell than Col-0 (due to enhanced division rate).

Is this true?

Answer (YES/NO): YES